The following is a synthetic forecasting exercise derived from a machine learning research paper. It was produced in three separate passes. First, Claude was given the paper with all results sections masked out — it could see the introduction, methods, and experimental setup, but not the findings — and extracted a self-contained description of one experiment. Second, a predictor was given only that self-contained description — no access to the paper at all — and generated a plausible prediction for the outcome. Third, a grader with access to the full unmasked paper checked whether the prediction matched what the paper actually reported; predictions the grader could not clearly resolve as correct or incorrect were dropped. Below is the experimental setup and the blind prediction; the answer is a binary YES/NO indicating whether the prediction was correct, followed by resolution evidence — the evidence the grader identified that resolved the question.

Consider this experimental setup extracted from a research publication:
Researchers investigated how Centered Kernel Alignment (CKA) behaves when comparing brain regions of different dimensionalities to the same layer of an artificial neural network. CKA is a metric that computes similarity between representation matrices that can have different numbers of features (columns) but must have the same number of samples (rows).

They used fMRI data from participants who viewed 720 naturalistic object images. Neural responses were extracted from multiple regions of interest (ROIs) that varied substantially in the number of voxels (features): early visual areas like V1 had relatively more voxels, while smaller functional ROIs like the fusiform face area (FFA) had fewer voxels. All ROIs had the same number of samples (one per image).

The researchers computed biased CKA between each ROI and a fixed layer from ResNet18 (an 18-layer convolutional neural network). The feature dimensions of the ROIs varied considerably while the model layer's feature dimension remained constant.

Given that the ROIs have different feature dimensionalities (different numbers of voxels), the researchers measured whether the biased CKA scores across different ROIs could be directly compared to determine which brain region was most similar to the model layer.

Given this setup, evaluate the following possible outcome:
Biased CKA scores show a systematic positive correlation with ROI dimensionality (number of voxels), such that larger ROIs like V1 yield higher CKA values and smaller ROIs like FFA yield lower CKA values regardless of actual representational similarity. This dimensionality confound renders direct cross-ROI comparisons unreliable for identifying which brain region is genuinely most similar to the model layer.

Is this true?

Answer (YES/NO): YES